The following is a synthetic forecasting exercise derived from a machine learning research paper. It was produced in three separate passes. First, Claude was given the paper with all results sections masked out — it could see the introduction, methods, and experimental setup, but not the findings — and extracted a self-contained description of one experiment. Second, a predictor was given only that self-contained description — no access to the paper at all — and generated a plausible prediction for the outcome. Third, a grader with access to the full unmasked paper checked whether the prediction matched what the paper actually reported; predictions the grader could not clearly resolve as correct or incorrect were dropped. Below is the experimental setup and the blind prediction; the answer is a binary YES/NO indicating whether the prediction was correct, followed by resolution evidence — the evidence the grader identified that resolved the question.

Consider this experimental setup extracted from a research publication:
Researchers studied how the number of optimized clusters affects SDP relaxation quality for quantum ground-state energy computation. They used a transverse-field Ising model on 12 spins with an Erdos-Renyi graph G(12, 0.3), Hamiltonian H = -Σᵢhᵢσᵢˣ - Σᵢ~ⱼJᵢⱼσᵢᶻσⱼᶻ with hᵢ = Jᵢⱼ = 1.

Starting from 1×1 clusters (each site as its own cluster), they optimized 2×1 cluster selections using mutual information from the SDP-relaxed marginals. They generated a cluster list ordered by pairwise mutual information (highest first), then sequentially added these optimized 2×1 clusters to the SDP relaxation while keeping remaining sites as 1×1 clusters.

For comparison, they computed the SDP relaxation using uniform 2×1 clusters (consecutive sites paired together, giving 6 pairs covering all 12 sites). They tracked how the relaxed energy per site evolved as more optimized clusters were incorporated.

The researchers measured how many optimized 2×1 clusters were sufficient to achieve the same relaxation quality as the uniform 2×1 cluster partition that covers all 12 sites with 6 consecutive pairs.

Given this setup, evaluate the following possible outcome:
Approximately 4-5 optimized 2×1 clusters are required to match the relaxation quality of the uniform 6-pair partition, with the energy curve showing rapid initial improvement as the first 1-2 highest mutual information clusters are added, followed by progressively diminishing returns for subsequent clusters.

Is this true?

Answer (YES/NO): NO